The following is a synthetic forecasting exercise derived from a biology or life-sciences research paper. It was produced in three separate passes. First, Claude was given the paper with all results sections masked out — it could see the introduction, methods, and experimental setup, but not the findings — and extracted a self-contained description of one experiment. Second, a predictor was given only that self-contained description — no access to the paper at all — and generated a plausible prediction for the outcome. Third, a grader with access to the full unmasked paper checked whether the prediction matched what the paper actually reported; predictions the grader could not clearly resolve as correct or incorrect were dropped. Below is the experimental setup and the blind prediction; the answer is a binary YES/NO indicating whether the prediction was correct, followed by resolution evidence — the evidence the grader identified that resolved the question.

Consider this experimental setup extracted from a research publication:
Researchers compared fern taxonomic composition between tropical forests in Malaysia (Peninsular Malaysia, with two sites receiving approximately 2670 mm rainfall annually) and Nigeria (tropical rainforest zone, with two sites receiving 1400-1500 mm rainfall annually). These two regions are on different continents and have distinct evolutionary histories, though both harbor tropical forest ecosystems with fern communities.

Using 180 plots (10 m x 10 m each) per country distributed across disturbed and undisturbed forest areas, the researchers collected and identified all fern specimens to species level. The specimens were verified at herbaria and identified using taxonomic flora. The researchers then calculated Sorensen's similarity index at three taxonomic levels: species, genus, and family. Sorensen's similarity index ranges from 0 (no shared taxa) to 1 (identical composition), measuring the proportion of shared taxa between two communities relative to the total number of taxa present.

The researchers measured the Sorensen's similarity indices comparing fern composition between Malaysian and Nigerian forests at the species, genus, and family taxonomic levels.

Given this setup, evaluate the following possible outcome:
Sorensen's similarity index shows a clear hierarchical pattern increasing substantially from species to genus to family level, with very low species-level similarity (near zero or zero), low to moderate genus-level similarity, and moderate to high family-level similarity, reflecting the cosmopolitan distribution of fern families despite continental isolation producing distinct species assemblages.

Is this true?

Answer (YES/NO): YES